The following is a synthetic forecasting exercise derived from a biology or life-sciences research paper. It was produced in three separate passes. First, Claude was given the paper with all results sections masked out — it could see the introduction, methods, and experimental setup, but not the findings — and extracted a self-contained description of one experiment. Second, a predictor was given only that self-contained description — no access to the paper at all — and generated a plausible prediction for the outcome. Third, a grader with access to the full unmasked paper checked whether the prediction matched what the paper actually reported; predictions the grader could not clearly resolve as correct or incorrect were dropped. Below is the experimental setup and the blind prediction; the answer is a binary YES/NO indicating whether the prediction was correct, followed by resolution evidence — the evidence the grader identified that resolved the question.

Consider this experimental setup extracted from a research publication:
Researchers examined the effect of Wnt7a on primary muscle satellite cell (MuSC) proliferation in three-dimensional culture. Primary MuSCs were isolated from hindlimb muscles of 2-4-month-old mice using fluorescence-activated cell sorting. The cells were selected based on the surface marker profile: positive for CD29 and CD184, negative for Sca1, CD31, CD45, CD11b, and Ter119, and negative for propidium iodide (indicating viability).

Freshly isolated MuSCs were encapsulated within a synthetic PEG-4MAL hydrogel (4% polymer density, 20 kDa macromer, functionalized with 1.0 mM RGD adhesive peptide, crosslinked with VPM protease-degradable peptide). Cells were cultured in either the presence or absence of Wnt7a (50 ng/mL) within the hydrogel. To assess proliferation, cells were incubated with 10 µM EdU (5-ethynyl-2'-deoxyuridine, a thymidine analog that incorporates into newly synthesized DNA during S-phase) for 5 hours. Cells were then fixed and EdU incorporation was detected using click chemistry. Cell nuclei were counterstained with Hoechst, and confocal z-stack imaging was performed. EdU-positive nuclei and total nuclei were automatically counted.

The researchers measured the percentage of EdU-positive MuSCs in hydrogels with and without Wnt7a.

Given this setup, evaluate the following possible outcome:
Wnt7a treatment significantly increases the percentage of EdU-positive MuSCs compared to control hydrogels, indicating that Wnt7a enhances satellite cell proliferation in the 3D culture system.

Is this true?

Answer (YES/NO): NO